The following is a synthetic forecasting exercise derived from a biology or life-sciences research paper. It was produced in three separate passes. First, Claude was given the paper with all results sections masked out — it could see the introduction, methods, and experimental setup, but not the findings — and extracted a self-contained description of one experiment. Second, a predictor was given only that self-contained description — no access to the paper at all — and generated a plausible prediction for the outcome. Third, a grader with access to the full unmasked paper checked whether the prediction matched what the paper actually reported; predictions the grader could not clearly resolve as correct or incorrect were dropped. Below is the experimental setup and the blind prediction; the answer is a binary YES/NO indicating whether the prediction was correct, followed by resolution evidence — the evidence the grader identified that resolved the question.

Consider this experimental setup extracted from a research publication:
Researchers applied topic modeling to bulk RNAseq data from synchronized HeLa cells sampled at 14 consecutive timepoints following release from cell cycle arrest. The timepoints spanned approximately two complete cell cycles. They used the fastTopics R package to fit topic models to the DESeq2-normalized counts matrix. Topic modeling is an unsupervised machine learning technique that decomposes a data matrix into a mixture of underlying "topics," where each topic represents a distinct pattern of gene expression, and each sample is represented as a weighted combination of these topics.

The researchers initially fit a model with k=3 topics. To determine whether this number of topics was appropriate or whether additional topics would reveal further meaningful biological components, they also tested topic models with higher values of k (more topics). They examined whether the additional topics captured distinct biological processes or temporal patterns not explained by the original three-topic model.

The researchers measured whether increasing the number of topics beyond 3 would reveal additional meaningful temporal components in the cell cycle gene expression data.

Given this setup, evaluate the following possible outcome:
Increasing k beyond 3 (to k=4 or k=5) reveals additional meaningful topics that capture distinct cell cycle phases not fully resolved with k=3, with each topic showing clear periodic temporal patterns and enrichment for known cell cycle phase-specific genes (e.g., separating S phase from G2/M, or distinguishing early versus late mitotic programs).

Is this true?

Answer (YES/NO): NO